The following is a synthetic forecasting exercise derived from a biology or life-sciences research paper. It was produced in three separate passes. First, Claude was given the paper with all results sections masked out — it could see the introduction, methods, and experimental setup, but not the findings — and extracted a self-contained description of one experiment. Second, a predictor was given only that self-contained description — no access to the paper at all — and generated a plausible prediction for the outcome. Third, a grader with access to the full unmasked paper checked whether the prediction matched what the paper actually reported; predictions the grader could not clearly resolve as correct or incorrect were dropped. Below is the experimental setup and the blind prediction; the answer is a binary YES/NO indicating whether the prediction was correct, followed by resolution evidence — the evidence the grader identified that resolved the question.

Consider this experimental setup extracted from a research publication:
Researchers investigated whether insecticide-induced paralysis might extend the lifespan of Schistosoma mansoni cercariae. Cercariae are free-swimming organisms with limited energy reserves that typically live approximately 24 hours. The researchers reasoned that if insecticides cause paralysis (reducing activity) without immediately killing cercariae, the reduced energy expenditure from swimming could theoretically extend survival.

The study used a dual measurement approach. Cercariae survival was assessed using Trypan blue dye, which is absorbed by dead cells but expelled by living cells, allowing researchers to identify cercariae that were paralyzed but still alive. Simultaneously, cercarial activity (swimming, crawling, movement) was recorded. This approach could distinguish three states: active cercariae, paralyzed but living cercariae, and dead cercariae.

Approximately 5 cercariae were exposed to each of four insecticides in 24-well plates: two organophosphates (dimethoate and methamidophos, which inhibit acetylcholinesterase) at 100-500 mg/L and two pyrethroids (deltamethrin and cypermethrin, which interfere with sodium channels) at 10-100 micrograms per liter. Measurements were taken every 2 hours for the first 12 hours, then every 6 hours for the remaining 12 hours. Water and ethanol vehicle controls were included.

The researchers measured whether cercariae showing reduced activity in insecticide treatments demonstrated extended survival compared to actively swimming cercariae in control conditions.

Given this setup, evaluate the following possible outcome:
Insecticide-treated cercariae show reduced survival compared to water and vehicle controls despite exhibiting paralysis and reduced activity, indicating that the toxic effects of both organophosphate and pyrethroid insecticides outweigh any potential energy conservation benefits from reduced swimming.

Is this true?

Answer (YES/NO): NO